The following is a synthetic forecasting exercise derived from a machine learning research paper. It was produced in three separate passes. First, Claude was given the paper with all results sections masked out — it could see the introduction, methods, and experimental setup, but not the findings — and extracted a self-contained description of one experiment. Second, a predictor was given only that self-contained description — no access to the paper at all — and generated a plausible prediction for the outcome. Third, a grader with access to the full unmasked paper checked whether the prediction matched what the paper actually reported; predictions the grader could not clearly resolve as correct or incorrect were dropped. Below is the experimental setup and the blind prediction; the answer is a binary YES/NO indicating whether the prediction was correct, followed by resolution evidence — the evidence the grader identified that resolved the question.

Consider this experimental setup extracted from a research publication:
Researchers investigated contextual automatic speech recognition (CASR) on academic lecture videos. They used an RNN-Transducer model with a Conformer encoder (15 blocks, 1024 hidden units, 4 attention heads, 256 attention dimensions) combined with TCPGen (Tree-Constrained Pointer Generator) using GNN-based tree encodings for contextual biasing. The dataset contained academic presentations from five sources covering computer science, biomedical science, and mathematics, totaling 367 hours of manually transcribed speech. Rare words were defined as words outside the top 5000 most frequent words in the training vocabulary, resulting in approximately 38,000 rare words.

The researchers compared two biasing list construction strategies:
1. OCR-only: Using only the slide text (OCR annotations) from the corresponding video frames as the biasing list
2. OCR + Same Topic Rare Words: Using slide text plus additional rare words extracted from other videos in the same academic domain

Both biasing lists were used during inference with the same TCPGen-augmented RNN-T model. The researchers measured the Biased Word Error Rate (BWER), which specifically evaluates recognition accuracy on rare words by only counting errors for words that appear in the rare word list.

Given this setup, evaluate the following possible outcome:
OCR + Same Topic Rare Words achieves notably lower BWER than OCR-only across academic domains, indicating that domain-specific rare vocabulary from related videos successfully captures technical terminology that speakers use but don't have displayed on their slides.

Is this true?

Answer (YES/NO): NO